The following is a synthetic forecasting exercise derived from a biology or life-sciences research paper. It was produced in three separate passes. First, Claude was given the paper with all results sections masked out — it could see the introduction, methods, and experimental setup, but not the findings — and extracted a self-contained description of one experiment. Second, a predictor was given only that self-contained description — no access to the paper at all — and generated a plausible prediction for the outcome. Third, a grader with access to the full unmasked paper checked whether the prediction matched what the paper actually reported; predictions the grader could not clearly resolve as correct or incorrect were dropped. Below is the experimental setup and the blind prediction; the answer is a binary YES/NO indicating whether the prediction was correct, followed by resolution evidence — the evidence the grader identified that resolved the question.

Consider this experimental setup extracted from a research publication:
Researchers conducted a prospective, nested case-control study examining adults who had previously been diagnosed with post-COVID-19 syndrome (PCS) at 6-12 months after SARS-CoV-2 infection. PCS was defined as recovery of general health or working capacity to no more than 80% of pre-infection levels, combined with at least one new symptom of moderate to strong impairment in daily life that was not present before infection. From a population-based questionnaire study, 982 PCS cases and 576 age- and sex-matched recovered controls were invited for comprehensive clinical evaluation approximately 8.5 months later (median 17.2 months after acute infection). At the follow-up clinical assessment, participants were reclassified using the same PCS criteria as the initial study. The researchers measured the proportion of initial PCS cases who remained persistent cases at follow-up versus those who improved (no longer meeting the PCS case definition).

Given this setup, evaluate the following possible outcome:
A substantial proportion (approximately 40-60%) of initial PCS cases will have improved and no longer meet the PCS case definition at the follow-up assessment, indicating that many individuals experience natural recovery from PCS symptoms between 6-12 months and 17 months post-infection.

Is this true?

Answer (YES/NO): NO